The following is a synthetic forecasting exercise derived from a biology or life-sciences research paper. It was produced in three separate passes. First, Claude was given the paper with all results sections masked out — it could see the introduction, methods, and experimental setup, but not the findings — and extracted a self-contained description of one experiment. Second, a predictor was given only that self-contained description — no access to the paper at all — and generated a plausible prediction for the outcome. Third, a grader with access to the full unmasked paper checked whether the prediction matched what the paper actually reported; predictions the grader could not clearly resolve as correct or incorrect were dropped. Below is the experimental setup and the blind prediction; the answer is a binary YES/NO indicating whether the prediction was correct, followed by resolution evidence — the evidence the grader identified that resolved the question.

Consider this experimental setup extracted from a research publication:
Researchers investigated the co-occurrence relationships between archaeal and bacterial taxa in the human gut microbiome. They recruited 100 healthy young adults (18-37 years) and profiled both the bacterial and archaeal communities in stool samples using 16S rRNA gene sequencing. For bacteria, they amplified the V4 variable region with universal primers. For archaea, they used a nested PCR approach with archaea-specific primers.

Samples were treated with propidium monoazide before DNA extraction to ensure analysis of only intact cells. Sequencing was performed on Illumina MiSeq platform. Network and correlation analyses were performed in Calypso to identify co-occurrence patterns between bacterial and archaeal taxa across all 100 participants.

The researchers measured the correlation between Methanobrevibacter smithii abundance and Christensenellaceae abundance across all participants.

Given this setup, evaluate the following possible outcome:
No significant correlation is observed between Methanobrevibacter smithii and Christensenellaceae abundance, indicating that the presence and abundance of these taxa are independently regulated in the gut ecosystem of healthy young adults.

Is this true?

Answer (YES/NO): NO